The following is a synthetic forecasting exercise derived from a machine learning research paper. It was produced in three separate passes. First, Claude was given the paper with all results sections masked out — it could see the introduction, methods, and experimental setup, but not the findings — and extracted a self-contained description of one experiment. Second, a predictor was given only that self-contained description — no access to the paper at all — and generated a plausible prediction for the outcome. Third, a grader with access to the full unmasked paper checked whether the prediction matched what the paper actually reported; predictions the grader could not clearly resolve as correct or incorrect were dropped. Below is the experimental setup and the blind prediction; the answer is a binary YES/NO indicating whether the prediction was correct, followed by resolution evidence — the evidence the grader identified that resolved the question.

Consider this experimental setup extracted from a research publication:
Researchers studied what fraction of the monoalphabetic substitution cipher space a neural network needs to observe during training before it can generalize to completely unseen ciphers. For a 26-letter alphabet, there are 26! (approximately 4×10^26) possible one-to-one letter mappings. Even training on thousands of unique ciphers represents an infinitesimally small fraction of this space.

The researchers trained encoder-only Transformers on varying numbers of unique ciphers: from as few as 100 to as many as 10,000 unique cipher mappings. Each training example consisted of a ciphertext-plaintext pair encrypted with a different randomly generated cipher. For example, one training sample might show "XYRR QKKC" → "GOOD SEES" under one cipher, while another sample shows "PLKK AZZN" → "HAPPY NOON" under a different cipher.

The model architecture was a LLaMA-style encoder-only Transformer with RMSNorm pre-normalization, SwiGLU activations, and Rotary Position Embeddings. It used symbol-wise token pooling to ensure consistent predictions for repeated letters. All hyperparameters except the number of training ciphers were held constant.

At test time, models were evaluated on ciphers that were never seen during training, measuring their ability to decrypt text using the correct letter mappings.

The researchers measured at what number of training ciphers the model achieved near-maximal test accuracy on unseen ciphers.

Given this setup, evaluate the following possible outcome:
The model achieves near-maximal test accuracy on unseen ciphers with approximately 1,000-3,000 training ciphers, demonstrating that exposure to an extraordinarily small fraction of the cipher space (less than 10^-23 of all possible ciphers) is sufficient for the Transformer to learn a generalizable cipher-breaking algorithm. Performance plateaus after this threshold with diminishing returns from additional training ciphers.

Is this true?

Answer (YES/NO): YES